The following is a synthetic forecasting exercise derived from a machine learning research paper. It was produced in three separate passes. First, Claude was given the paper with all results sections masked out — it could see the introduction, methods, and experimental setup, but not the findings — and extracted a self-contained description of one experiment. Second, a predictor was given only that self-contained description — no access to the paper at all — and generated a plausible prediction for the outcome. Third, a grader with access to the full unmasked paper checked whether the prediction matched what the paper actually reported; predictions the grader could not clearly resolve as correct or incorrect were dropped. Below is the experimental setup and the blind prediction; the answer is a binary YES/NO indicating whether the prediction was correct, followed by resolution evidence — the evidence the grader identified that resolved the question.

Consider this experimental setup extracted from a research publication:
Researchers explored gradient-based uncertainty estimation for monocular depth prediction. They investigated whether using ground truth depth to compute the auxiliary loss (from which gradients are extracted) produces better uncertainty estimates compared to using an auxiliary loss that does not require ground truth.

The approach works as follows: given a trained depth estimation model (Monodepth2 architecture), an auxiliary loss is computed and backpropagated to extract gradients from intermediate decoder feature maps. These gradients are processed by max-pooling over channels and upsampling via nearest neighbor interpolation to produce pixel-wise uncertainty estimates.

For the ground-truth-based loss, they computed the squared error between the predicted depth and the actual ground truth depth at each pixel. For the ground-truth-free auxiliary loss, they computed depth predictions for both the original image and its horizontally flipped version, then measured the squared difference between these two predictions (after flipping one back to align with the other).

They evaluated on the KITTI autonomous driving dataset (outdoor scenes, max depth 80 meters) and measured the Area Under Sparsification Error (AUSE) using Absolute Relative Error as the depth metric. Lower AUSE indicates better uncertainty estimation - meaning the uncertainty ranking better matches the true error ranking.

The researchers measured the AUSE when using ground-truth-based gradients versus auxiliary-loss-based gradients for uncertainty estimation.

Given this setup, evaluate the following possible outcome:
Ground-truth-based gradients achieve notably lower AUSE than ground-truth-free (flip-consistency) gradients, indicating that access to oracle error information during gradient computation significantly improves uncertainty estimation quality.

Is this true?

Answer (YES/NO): YES